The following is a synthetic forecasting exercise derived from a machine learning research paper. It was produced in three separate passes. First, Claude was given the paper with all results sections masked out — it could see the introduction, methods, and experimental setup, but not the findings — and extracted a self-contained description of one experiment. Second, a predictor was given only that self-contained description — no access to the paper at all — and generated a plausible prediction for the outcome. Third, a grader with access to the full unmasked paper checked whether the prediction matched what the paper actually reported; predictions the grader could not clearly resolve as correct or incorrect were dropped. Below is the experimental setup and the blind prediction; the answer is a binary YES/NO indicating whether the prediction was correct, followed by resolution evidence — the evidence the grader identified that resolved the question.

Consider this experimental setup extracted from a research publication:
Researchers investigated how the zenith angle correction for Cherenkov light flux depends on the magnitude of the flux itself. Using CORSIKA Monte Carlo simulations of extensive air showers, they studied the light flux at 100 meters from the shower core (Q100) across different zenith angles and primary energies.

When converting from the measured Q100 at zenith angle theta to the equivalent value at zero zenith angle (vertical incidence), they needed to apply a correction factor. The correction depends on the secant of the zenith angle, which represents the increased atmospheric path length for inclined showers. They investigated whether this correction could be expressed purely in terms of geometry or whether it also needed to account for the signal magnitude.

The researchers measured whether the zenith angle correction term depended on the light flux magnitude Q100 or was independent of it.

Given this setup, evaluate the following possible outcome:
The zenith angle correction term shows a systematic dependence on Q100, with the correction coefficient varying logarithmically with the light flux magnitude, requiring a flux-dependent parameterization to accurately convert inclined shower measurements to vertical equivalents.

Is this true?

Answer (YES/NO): YES